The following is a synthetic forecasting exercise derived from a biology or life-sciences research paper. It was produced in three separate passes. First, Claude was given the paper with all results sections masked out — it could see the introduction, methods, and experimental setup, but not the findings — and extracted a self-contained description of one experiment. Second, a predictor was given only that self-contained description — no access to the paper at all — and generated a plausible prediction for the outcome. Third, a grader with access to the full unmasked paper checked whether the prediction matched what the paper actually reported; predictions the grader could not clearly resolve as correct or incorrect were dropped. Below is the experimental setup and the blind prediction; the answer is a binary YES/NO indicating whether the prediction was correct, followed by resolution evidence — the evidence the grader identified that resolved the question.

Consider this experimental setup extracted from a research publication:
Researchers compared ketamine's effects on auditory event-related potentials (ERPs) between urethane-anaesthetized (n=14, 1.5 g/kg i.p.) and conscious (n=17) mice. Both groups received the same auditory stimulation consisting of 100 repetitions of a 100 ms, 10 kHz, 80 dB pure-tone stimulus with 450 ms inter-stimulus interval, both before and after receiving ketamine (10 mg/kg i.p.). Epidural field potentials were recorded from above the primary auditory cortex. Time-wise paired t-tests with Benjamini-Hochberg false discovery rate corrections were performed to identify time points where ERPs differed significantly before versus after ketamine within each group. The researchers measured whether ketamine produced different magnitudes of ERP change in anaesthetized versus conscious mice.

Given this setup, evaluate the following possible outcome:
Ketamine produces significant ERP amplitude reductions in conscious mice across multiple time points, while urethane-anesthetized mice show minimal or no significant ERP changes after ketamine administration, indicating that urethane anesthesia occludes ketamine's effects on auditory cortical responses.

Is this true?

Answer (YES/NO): YES